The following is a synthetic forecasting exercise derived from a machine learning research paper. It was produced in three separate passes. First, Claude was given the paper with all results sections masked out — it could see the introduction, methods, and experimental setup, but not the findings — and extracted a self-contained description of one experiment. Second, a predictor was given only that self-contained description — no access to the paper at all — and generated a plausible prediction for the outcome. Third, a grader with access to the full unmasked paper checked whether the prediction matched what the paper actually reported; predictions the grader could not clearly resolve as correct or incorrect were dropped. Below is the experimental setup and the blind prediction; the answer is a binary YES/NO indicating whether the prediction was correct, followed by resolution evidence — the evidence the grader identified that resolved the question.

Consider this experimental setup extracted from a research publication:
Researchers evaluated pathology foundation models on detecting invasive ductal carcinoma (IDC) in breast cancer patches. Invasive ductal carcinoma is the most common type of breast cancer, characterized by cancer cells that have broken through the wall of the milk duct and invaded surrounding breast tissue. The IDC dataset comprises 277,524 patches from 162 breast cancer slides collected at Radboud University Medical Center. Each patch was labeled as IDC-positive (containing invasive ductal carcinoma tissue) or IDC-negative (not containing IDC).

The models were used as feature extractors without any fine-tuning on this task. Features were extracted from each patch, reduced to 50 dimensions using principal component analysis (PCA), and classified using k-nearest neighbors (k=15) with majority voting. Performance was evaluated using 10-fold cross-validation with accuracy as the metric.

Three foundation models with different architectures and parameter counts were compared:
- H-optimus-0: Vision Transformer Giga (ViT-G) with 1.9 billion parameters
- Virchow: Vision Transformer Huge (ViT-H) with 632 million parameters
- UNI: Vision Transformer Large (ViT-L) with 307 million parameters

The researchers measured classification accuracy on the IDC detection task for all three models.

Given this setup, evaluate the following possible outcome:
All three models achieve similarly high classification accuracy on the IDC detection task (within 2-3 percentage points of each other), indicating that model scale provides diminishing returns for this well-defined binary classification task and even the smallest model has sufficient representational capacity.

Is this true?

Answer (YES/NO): NO